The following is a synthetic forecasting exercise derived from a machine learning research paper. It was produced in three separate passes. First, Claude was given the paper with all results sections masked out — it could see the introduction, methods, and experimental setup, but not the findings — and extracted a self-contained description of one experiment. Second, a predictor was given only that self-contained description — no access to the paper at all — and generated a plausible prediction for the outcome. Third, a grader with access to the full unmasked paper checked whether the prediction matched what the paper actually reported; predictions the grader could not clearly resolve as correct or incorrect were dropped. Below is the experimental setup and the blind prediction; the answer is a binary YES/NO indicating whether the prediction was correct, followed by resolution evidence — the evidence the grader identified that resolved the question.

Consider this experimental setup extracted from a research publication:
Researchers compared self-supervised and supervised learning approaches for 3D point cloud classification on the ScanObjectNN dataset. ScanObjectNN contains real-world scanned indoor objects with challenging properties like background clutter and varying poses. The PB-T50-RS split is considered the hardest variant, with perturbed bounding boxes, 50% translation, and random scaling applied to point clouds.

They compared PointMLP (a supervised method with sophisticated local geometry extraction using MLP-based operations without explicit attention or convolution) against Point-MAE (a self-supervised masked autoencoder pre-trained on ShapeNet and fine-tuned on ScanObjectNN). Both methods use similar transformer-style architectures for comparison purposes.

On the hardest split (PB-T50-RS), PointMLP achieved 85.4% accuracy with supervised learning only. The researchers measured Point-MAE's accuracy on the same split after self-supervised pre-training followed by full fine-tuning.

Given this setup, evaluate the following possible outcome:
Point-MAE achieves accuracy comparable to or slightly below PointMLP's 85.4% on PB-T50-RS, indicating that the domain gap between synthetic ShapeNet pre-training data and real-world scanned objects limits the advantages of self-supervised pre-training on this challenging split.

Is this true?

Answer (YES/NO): YES